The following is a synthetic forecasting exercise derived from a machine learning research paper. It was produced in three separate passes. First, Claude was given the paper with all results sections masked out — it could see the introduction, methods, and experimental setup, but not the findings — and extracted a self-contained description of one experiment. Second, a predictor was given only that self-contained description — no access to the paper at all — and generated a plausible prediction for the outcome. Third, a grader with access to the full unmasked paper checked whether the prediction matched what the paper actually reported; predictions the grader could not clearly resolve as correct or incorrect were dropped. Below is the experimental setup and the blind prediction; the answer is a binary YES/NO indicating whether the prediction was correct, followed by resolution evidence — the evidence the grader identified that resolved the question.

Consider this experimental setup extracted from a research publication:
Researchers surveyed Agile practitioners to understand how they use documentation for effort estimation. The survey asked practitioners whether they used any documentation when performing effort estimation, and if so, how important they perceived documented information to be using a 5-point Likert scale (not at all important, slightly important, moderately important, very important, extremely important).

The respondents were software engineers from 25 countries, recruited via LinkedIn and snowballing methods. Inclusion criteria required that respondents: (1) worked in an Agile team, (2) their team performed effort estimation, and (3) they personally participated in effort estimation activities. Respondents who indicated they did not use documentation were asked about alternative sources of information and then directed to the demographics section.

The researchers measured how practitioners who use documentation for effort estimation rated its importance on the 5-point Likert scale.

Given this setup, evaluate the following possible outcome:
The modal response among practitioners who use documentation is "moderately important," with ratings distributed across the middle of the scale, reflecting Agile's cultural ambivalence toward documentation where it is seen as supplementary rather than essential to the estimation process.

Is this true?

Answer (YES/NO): NO